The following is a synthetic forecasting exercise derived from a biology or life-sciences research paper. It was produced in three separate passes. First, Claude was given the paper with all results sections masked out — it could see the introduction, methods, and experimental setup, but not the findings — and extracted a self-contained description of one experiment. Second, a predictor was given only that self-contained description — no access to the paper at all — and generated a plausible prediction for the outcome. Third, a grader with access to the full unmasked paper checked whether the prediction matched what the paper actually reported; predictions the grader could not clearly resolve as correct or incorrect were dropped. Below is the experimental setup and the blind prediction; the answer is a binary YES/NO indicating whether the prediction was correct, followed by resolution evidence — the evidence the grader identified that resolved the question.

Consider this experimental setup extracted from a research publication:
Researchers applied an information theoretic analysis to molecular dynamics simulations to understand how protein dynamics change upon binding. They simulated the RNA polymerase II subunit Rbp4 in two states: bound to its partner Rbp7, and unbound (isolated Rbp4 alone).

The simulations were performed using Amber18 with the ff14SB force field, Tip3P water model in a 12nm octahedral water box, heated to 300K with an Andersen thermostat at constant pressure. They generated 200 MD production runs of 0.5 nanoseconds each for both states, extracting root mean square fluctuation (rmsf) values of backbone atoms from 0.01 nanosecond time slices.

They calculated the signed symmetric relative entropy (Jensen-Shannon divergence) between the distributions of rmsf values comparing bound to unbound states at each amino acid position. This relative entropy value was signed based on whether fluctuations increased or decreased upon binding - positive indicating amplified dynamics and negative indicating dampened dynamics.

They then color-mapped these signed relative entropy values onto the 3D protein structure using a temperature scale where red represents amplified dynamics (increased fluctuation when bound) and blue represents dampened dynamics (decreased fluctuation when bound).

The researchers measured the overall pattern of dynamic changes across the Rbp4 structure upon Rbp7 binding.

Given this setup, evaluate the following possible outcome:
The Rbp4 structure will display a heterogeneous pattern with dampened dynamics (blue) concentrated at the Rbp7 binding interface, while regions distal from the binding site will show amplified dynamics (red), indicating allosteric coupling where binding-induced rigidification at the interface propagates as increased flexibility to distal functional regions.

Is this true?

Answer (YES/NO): NO